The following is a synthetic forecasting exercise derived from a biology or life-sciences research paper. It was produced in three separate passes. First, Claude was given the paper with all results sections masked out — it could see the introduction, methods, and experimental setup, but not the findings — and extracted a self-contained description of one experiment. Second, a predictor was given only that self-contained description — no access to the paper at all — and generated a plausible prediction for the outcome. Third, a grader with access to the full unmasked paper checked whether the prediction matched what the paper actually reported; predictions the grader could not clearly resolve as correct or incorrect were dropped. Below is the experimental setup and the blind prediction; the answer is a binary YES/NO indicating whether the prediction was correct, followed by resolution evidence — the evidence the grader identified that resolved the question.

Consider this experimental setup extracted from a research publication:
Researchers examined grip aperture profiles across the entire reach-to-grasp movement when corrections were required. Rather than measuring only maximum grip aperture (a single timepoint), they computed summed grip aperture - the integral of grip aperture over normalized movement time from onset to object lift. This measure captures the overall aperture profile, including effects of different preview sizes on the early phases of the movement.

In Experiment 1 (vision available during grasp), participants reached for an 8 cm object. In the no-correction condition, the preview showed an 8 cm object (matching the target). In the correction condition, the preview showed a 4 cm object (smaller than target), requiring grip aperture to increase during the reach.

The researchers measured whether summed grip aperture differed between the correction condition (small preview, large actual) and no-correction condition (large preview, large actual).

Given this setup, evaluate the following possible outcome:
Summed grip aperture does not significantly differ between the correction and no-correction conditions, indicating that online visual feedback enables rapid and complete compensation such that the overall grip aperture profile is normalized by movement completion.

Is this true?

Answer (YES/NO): NO